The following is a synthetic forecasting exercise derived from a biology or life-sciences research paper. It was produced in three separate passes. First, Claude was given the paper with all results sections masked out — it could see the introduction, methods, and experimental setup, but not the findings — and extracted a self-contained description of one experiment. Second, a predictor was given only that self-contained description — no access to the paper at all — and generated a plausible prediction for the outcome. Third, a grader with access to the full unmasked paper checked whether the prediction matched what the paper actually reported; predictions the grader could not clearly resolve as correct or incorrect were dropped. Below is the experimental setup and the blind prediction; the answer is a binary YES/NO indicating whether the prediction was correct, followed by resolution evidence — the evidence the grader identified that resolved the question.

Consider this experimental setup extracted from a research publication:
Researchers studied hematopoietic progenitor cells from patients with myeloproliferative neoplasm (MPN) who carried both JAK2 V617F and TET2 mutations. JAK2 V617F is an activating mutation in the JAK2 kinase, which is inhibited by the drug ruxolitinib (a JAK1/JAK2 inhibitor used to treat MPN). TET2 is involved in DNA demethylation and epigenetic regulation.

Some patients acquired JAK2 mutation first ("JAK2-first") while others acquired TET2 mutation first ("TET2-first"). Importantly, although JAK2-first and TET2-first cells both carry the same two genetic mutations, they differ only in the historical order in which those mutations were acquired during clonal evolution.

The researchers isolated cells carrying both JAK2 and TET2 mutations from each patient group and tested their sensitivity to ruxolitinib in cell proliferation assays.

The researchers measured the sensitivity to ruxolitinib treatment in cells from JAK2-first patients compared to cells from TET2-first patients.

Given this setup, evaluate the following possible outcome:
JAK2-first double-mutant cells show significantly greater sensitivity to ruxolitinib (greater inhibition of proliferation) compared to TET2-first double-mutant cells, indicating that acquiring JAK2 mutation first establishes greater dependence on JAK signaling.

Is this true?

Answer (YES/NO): YES